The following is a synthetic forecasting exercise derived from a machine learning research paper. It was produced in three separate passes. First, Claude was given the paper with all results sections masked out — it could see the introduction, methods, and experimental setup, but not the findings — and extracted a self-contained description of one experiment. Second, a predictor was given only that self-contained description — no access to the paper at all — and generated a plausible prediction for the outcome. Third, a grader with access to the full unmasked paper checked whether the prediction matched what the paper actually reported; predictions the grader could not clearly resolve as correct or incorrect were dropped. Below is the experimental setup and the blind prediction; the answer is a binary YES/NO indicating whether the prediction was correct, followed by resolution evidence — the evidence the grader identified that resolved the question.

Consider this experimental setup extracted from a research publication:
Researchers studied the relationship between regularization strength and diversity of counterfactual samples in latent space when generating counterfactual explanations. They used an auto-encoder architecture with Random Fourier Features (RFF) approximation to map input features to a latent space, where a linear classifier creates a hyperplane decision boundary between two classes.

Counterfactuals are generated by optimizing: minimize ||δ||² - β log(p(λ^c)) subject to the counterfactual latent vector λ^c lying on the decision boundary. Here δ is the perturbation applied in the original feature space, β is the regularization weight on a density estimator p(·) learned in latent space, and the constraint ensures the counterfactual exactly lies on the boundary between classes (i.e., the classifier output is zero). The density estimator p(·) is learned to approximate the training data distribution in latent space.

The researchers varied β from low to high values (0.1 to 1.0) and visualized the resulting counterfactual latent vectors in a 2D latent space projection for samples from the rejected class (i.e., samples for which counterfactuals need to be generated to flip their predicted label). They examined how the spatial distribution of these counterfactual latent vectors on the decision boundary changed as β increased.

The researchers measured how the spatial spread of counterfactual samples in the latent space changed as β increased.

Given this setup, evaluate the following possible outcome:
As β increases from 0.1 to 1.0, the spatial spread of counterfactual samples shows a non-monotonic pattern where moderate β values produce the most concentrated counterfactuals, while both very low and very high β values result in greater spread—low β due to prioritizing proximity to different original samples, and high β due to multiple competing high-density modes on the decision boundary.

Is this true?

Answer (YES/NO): NO